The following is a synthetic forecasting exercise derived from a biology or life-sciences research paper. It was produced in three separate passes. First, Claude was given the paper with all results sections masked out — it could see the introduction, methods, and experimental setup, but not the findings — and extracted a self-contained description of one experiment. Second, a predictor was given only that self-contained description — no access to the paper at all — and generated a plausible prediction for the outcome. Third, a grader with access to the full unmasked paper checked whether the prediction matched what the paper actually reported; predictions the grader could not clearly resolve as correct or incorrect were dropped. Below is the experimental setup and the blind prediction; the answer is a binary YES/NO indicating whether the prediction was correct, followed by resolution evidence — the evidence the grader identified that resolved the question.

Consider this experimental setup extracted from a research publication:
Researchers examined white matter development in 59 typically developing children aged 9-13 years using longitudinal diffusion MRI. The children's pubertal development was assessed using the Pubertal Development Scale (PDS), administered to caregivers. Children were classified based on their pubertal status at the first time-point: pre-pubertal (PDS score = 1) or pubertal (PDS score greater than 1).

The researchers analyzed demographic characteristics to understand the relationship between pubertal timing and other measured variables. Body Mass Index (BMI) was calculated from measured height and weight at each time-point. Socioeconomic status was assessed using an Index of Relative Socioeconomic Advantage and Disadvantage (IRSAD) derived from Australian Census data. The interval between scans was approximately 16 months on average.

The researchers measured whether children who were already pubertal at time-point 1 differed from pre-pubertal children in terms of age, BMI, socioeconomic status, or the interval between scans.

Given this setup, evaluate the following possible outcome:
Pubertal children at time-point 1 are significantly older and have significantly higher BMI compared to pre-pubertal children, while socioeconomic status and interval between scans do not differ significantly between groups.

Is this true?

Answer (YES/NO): NO